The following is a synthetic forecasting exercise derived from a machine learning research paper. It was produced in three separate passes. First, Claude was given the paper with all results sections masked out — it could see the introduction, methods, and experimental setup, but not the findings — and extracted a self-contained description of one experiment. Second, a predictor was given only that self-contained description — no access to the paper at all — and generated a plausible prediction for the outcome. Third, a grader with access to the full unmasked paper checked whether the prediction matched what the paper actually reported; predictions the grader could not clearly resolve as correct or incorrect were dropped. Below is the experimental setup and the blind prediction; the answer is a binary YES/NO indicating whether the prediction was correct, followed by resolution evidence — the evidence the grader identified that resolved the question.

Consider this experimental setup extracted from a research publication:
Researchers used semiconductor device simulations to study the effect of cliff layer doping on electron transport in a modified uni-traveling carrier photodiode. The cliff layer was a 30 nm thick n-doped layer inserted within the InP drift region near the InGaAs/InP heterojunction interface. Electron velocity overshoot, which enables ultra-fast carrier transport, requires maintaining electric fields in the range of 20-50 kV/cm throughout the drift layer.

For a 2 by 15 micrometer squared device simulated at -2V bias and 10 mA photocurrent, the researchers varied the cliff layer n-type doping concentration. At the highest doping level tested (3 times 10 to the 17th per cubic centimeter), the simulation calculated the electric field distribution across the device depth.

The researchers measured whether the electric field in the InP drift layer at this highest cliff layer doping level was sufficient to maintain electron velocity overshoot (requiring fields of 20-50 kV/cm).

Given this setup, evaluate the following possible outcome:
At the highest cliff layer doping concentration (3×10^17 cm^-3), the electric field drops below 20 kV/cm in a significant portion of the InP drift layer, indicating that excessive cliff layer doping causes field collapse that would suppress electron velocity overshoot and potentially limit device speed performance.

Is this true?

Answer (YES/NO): YES